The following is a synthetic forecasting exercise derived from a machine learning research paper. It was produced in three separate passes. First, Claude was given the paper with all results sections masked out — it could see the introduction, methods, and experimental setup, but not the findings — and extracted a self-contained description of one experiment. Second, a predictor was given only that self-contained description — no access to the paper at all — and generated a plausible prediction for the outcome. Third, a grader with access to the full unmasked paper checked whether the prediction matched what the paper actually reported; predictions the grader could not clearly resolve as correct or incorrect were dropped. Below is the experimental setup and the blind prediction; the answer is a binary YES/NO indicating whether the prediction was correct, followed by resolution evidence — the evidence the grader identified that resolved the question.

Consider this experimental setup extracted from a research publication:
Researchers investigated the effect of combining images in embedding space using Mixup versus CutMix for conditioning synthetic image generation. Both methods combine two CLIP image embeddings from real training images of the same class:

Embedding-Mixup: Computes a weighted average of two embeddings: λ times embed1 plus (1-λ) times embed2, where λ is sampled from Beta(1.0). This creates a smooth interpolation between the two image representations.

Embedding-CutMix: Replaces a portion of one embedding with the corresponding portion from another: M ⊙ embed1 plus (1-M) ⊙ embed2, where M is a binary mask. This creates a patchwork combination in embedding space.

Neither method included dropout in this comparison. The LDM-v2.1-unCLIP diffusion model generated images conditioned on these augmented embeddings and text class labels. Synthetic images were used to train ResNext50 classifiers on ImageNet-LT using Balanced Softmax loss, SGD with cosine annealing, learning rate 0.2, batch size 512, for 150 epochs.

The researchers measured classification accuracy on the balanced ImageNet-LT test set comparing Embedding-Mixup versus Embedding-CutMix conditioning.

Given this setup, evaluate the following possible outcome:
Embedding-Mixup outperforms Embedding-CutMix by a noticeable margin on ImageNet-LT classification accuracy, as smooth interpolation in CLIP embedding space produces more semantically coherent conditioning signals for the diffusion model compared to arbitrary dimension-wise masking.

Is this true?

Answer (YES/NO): NO